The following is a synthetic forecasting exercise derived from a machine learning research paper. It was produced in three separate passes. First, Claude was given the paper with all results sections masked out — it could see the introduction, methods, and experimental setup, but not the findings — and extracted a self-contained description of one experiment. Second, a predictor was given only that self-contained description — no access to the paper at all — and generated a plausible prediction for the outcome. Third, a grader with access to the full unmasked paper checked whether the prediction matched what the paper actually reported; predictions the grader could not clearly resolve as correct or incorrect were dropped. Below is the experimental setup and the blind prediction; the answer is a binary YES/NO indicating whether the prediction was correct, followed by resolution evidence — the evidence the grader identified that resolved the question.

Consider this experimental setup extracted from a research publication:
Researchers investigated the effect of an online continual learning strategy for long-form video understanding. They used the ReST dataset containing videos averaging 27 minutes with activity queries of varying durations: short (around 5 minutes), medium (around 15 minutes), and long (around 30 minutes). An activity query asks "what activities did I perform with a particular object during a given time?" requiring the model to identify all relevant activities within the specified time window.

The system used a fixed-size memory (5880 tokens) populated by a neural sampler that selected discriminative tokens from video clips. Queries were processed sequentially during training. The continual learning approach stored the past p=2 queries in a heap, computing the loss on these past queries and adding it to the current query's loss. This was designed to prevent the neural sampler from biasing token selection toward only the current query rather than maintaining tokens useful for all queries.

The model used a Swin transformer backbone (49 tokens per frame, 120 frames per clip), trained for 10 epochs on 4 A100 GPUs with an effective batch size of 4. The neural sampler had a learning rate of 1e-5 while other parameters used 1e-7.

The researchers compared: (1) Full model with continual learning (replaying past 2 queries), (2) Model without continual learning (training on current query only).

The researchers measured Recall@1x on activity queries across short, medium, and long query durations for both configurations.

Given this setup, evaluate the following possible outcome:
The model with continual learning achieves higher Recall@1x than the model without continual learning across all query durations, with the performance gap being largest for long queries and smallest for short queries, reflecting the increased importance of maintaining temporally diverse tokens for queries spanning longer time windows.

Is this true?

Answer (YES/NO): NO